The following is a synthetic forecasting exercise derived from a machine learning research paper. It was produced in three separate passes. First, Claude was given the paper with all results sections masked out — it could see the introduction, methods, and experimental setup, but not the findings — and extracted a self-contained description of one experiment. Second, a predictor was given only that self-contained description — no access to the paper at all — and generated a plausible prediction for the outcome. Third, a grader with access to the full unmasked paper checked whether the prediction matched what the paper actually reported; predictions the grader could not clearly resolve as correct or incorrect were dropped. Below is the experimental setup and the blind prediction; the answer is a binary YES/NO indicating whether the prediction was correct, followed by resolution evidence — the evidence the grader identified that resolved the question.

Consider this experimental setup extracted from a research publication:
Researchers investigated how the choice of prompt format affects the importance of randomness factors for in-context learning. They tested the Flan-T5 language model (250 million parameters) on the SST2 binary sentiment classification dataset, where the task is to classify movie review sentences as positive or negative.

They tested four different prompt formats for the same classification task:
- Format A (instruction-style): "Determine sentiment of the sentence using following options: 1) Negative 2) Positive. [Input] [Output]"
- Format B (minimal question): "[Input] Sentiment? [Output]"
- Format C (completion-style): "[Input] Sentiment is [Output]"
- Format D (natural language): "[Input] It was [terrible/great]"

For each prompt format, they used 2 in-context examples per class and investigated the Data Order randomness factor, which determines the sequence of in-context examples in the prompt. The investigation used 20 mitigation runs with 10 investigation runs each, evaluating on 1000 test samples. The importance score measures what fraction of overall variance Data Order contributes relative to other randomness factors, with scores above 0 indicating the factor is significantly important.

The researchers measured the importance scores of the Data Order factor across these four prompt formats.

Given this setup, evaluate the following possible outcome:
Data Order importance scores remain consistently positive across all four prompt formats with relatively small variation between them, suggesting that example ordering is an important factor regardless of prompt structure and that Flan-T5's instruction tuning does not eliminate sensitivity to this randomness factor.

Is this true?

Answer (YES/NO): NO